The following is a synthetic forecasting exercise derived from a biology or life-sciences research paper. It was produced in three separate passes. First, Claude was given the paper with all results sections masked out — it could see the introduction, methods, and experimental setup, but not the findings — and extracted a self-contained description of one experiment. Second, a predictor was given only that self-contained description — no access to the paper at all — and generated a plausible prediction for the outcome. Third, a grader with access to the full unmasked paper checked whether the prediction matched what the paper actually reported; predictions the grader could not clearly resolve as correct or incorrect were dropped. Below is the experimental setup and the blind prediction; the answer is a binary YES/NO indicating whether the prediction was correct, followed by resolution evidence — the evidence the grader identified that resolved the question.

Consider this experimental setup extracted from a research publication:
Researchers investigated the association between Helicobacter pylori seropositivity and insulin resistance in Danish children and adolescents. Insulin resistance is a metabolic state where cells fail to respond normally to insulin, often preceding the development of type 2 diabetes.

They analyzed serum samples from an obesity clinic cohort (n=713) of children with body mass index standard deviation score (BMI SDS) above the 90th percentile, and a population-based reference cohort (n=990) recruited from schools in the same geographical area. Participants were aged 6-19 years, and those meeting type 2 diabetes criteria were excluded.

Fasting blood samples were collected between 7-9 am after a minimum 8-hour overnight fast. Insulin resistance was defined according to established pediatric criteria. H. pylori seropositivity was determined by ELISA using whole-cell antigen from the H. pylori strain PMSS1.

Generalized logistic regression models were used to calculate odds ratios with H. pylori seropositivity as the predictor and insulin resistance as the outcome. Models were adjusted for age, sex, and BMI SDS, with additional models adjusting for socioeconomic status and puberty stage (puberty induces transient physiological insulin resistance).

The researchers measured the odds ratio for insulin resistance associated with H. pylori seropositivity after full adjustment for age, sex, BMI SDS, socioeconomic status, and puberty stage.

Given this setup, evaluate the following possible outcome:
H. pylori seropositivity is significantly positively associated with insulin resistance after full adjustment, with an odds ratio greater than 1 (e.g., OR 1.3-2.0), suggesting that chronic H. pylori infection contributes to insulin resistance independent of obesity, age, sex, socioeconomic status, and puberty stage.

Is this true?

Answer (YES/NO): NO